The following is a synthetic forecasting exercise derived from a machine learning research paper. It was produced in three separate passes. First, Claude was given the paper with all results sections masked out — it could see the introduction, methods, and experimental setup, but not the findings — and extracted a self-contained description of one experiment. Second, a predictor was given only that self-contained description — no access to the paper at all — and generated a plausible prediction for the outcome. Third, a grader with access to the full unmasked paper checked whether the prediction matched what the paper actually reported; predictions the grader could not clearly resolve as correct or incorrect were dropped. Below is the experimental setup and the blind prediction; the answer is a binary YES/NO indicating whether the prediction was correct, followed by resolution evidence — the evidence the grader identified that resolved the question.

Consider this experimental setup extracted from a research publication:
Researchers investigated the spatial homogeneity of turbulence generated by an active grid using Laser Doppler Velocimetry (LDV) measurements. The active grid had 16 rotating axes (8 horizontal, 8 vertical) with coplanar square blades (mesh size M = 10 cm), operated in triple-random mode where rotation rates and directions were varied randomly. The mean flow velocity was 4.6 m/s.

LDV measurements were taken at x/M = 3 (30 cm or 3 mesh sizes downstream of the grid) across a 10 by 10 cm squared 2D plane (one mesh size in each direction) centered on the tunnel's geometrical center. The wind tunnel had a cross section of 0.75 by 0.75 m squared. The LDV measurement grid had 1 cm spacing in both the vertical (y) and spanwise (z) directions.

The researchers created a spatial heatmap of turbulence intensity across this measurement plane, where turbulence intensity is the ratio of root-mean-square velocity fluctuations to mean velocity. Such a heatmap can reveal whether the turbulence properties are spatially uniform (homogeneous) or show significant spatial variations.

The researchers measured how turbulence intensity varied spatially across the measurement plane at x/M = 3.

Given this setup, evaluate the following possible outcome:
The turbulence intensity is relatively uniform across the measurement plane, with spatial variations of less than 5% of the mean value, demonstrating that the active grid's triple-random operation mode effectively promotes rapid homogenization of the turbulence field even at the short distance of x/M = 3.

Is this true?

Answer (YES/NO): NO